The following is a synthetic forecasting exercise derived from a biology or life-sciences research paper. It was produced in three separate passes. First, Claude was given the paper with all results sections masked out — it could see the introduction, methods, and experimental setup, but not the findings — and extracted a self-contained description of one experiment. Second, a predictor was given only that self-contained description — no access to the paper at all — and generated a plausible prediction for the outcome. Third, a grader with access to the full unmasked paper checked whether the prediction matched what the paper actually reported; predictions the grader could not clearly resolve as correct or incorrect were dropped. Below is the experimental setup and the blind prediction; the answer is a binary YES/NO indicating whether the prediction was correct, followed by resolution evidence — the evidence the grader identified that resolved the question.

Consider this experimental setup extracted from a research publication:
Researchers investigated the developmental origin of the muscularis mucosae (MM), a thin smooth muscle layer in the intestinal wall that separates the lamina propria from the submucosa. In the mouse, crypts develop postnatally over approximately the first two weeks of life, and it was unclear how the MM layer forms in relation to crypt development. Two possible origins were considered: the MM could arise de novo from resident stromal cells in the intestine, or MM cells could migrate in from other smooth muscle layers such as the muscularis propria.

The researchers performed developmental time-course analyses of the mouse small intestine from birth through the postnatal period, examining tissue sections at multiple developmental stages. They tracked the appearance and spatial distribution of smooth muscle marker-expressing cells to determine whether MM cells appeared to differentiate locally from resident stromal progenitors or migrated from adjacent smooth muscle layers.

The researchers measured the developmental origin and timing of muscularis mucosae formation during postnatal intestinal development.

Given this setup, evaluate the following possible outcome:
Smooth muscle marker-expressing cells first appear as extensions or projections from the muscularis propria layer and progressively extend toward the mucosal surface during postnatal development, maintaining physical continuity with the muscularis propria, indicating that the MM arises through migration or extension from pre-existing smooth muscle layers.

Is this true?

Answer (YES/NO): NO